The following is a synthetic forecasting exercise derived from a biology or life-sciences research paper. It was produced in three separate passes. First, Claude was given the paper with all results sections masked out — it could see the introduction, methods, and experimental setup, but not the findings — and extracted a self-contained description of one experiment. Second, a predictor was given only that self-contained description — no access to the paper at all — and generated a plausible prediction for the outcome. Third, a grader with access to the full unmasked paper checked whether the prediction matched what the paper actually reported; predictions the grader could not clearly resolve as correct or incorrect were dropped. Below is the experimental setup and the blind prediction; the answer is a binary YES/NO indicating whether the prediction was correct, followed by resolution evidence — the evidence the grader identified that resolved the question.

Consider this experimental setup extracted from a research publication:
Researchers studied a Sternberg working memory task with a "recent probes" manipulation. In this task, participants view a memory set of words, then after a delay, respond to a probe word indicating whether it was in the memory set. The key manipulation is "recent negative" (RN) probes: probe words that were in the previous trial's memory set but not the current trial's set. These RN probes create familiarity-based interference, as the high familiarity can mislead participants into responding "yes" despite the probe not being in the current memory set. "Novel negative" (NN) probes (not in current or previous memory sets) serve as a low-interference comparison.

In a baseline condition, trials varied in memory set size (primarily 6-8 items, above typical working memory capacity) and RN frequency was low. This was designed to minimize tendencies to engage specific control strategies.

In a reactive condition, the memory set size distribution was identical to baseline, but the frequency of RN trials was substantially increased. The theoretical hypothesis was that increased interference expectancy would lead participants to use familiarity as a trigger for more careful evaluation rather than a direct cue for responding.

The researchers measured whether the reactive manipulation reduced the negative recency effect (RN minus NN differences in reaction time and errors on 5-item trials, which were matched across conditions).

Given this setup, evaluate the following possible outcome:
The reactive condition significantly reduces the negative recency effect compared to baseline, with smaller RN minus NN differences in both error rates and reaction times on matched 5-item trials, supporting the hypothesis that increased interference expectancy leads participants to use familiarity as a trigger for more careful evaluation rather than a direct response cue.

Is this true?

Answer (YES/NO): NO